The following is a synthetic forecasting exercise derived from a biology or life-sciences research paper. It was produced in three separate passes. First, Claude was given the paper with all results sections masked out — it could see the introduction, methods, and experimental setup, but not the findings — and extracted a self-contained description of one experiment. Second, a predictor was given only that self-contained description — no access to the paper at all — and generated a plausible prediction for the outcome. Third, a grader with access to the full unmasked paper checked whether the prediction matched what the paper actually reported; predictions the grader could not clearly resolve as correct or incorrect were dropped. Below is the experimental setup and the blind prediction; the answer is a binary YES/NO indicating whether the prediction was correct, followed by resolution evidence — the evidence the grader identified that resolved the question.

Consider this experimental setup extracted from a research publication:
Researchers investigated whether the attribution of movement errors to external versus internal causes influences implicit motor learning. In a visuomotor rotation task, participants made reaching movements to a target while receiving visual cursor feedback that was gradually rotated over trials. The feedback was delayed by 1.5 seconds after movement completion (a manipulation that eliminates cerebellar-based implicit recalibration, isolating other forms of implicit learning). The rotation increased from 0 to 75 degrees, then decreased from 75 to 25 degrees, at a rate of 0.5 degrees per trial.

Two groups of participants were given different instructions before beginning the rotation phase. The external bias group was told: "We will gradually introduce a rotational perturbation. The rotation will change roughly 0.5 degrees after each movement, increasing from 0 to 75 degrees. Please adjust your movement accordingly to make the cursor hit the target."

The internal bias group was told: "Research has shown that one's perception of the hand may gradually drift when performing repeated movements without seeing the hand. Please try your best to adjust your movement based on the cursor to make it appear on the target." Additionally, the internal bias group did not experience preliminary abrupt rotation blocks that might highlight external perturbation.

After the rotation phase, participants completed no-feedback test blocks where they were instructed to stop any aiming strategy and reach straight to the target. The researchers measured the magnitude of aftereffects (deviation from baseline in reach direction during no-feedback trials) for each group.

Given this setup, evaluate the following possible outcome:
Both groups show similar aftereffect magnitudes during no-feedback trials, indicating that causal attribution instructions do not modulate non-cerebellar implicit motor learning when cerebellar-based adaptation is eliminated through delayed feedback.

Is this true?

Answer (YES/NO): NO